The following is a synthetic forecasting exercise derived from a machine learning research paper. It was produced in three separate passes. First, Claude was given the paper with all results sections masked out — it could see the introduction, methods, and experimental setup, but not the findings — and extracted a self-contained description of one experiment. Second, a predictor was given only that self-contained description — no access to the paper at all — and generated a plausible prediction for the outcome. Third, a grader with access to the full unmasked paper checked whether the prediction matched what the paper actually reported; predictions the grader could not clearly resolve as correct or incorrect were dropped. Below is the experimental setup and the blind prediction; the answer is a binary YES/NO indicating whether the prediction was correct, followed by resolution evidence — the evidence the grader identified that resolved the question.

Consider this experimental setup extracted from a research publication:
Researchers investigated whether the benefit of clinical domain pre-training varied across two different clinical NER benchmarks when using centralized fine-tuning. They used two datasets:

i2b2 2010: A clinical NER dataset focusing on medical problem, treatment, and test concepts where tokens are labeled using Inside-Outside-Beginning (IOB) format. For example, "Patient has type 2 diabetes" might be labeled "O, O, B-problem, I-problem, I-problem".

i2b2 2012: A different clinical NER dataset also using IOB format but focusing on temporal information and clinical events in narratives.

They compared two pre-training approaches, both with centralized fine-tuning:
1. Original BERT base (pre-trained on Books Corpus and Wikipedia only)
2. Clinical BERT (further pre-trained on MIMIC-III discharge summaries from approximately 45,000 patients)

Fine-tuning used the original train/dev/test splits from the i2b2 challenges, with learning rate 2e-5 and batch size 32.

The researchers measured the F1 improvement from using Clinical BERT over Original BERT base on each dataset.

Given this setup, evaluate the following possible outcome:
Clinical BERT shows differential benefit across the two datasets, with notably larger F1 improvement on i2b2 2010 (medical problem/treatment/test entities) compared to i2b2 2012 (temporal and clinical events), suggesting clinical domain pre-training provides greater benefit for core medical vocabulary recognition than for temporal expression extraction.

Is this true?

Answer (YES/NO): YES